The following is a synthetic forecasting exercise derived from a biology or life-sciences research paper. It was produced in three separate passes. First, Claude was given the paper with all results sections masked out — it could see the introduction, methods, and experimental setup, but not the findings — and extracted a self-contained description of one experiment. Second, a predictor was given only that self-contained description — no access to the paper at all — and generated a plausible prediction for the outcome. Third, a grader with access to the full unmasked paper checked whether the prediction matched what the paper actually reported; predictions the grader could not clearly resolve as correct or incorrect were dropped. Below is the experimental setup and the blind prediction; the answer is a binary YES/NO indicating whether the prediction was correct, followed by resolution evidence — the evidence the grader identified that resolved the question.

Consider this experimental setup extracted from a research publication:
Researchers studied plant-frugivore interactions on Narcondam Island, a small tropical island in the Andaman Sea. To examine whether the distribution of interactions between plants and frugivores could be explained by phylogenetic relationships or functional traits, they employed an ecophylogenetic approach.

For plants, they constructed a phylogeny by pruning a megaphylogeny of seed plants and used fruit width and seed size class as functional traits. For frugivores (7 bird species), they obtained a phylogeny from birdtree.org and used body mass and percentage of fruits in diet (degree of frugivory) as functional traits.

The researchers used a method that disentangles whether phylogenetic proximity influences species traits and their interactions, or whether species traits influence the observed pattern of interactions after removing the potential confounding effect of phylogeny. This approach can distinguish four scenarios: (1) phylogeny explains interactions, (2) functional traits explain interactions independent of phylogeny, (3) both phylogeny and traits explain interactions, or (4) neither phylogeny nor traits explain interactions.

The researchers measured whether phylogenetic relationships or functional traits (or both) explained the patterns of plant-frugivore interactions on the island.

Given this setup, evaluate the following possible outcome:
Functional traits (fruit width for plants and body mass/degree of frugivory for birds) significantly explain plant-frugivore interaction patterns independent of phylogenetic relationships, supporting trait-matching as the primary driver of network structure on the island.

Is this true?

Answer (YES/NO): NO